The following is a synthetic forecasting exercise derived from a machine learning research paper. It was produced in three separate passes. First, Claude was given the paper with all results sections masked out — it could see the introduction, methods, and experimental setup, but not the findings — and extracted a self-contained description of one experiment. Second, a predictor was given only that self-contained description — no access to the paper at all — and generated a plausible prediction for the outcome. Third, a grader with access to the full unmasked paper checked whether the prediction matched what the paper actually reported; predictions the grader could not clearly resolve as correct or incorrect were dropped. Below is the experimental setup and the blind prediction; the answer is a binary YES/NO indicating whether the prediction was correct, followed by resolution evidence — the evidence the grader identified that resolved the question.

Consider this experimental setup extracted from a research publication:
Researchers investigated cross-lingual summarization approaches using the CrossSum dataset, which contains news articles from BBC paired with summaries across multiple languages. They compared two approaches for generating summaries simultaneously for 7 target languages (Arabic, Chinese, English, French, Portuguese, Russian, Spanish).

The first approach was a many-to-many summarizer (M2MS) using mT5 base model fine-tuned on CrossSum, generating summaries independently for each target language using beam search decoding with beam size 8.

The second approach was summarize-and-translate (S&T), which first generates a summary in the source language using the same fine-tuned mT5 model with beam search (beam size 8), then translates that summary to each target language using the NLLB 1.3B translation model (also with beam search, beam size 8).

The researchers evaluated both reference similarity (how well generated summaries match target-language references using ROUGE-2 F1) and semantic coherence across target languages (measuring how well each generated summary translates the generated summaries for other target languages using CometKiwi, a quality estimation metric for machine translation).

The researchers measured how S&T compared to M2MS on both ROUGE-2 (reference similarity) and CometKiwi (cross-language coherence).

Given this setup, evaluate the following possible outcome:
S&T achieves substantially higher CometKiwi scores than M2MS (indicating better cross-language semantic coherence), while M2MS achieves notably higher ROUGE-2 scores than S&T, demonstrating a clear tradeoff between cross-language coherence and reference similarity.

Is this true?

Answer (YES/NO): YES